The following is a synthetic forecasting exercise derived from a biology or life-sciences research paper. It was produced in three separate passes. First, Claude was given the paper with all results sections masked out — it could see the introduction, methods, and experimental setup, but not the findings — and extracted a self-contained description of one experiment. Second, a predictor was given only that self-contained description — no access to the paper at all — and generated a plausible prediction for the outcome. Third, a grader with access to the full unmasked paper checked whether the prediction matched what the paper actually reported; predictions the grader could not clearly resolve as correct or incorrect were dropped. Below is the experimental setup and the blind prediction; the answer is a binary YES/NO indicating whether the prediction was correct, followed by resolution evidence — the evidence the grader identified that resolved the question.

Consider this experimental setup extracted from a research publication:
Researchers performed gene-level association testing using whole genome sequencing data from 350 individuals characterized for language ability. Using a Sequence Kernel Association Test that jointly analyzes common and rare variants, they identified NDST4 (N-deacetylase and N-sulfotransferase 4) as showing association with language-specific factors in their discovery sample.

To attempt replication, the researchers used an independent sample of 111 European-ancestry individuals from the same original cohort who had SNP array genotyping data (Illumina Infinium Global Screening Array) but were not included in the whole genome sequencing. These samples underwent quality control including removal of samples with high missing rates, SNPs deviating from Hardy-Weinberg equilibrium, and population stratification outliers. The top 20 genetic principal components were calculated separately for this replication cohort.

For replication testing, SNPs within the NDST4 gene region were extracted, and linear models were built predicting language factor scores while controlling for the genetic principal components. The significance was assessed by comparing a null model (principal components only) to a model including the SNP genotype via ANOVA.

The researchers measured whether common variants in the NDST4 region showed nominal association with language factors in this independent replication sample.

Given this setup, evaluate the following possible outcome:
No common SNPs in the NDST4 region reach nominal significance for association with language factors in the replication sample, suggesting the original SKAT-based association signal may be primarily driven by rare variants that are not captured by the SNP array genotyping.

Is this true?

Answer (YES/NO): NO